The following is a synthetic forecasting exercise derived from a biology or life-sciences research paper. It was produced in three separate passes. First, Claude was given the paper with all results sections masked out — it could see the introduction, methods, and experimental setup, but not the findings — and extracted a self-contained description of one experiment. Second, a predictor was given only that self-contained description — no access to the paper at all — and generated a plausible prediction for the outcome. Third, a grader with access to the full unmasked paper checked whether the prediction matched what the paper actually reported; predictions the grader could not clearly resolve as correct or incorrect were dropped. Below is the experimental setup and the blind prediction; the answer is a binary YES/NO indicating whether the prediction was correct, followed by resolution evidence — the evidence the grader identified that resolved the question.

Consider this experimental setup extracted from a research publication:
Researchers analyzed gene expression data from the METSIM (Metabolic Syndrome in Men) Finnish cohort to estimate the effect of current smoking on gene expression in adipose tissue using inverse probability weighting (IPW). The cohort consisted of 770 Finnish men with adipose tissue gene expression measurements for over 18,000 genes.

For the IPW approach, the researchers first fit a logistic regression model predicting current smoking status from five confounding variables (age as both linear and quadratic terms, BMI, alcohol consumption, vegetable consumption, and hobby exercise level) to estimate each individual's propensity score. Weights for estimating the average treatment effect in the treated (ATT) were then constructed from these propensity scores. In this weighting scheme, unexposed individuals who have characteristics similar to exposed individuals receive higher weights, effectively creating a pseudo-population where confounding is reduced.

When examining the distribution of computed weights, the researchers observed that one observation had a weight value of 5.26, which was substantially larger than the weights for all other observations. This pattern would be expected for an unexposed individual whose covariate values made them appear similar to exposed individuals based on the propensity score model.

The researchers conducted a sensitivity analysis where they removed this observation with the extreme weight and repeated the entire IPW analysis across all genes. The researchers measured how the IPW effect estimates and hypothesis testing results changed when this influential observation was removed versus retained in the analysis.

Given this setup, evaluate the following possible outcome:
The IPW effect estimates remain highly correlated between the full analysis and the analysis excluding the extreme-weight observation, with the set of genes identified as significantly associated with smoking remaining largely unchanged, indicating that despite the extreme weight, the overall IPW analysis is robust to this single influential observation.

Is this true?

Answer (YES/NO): NO